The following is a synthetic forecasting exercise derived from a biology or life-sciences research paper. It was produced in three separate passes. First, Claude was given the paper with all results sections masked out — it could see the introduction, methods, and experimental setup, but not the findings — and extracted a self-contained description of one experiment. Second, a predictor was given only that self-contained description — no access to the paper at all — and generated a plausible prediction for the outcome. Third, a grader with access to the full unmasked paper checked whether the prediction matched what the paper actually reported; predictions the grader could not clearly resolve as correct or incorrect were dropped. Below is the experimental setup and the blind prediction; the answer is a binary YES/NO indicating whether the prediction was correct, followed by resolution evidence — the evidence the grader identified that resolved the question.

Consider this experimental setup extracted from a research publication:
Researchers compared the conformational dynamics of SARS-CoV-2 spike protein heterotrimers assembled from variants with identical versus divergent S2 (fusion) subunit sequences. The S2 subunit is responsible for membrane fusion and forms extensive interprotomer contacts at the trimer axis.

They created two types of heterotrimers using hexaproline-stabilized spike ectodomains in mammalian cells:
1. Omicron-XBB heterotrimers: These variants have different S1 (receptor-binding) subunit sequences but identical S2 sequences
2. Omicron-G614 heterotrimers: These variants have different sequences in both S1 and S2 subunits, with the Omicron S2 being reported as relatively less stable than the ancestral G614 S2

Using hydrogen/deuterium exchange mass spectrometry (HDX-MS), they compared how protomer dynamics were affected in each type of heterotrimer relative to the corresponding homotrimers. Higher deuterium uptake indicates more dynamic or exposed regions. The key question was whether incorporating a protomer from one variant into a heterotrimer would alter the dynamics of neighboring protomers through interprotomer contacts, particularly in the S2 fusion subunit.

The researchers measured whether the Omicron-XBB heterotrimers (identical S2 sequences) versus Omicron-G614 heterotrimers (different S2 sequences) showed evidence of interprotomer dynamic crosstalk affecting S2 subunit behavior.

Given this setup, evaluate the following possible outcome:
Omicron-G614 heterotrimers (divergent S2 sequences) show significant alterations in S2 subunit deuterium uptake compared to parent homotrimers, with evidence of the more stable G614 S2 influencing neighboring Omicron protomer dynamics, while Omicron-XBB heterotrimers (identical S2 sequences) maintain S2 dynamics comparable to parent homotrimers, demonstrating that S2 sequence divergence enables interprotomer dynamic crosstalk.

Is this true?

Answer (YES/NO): YES